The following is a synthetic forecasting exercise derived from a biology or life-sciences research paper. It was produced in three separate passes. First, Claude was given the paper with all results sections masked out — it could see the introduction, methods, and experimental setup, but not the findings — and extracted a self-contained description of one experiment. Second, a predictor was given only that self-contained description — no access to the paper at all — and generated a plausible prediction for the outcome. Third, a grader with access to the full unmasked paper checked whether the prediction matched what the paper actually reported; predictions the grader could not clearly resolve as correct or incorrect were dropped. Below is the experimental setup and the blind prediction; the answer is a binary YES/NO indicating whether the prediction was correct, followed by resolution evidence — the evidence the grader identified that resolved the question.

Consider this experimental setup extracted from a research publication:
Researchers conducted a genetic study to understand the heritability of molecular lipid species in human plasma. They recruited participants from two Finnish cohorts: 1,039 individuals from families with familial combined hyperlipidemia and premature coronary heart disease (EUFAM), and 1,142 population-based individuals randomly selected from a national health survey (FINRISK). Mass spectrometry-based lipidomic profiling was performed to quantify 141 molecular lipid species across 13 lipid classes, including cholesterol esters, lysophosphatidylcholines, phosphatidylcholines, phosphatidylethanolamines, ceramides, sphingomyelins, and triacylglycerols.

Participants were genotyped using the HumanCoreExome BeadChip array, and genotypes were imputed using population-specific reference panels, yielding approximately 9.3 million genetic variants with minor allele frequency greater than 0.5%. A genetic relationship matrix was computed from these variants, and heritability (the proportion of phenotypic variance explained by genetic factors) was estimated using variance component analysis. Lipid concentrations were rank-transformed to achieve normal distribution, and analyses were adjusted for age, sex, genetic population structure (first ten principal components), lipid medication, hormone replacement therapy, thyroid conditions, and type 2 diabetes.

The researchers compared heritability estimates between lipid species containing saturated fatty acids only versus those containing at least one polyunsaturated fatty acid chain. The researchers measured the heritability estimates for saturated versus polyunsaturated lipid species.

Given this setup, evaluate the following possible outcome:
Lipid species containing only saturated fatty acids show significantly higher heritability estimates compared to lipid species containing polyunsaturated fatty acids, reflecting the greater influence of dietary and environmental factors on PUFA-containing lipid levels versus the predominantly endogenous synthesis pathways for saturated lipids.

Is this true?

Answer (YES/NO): NO